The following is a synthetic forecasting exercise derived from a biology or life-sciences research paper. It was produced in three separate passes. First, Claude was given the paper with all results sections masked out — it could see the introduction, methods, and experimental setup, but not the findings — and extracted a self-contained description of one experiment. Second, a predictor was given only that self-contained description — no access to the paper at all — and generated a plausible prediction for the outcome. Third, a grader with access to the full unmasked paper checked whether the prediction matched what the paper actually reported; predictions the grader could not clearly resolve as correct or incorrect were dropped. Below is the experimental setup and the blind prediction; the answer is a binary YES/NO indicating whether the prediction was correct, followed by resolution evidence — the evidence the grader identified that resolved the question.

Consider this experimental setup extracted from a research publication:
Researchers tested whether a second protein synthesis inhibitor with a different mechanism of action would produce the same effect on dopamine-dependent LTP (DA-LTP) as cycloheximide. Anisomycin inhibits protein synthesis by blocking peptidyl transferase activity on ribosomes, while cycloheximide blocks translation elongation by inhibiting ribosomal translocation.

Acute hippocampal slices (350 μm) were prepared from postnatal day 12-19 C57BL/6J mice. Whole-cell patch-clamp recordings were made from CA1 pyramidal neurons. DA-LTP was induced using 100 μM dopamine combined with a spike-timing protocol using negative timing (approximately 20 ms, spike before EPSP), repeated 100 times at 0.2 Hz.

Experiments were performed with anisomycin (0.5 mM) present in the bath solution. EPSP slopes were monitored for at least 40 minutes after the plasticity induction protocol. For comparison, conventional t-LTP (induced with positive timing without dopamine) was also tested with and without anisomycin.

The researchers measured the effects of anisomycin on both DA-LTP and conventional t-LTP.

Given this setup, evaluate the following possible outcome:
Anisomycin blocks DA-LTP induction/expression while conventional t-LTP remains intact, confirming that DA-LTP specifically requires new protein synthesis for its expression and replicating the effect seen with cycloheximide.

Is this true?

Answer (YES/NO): YES